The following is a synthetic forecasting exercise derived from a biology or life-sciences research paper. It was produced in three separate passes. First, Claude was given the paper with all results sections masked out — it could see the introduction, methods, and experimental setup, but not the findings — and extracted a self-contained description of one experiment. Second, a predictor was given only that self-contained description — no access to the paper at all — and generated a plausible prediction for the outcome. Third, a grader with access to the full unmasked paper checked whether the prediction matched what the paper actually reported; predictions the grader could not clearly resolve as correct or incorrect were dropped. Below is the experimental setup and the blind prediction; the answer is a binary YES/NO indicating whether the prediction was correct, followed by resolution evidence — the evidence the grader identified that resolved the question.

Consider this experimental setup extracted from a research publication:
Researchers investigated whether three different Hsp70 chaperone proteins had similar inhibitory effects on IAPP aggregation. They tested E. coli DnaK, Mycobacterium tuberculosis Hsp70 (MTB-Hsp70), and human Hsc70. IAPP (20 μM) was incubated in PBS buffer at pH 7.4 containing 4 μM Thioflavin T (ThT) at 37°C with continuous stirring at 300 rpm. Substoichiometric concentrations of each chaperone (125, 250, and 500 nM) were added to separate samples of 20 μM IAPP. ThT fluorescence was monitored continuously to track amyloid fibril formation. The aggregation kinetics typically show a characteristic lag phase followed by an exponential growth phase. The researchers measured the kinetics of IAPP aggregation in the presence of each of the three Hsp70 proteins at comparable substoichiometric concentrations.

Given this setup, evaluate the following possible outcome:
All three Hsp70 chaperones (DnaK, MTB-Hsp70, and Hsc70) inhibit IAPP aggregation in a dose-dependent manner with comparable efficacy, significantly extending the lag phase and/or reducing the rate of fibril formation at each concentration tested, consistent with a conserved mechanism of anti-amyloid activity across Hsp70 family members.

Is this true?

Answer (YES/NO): NO